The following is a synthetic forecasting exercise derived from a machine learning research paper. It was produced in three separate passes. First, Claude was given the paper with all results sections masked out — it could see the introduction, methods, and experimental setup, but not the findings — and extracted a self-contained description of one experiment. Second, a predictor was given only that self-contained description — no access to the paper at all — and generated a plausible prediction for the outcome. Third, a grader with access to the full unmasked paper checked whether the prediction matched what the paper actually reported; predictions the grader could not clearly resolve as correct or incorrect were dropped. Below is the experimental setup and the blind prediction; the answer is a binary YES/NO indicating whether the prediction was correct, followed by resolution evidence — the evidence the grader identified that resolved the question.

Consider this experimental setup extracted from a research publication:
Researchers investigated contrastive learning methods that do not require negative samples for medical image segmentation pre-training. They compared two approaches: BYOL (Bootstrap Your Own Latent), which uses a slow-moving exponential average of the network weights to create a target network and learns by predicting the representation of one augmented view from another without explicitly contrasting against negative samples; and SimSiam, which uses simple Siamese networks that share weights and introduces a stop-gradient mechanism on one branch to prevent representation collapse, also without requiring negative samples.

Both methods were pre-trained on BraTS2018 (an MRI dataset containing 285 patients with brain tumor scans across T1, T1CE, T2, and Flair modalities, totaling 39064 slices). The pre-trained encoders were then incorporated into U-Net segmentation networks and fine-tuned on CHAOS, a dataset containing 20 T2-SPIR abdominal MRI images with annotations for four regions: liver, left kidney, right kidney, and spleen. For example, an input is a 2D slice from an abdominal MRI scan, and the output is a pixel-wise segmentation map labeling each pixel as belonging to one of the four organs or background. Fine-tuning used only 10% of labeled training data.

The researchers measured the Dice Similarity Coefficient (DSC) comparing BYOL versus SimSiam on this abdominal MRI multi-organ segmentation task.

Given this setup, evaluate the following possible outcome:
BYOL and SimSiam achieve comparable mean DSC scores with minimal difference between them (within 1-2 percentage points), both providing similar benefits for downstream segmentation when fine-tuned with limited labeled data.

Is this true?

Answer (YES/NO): NO